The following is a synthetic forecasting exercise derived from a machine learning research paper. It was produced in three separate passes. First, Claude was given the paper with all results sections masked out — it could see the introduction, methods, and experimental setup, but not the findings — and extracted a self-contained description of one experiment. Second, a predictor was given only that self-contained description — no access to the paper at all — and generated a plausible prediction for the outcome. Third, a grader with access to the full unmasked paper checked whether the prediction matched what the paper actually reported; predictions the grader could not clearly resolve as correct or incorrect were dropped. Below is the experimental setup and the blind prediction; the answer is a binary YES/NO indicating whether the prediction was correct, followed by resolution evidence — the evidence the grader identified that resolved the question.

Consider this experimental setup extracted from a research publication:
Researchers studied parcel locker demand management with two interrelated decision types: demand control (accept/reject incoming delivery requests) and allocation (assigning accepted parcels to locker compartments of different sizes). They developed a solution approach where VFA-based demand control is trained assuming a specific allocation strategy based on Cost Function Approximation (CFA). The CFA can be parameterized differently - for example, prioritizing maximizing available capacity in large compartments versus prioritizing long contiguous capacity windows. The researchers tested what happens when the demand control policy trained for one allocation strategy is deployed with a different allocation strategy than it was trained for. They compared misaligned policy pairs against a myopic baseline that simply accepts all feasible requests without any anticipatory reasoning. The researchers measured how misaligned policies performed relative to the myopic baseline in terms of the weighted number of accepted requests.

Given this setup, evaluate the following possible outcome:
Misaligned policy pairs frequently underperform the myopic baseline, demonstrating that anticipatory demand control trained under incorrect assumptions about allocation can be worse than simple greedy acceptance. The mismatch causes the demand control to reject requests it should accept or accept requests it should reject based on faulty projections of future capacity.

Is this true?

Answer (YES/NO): YES